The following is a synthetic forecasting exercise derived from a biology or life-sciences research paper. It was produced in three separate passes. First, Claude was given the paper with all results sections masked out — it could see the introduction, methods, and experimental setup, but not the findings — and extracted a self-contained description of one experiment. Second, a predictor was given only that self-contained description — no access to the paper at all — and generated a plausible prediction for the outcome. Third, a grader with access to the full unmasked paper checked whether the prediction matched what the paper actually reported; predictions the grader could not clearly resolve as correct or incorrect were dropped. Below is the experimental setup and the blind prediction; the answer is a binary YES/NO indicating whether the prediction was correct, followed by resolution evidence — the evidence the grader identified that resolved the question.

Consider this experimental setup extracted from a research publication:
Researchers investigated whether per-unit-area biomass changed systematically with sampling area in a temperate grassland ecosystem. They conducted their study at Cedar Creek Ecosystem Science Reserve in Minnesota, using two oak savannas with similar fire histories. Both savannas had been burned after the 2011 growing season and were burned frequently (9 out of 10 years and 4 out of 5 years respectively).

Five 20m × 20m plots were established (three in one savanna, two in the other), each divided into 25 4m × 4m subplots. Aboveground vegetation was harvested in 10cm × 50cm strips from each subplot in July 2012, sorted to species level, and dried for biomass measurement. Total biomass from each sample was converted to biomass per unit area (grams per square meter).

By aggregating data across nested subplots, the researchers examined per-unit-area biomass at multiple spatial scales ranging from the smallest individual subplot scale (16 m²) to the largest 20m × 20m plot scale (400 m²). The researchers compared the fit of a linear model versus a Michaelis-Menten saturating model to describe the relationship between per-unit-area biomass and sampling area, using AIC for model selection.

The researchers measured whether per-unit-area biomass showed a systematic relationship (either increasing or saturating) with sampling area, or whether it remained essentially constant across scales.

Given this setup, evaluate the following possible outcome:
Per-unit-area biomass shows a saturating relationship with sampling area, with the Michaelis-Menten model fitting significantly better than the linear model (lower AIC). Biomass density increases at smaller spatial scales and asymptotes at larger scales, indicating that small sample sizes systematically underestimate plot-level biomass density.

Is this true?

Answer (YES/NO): NO